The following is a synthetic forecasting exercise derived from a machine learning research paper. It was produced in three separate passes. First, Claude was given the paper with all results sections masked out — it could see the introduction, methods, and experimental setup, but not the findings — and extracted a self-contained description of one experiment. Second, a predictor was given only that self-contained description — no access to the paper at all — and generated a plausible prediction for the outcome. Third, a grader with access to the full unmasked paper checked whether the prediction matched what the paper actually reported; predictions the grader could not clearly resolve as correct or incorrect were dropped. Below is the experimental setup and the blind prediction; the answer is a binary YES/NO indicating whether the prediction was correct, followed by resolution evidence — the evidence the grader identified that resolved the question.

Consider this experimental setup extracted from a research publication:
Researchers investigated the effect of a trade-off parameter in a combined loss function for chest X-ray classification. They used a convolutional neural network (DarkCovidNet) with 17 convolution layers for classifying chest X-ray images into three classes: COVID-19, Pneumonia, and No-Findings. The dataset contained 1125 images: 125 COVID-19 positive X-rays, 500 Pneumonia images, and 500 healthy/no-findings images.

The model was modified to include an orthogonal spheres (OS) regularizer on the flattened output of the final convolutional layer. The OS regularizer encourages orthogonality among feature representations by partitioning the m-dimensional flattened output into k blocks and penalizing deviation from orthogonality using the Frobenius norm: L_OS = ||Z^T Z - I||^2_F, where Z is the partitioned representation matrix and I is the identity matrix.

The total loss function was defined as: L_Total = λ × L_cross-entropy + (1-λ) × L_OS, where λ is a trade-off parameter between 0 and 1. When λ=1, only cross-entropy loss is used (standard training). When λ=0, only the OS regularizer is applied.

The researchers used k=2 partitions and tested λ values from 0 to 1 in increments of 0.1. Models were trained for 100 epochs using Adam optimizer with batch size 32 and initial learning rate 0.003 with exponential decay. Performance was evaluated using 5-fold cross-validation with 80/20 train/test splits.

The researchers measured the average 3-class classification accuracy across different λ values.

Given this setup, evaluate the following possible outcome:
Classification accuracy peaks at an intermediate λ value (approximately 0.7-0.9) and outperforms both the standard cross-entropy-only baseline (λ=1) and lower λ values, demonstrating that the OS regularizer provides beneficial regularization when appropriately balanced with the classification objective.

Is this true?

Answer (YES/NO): YES